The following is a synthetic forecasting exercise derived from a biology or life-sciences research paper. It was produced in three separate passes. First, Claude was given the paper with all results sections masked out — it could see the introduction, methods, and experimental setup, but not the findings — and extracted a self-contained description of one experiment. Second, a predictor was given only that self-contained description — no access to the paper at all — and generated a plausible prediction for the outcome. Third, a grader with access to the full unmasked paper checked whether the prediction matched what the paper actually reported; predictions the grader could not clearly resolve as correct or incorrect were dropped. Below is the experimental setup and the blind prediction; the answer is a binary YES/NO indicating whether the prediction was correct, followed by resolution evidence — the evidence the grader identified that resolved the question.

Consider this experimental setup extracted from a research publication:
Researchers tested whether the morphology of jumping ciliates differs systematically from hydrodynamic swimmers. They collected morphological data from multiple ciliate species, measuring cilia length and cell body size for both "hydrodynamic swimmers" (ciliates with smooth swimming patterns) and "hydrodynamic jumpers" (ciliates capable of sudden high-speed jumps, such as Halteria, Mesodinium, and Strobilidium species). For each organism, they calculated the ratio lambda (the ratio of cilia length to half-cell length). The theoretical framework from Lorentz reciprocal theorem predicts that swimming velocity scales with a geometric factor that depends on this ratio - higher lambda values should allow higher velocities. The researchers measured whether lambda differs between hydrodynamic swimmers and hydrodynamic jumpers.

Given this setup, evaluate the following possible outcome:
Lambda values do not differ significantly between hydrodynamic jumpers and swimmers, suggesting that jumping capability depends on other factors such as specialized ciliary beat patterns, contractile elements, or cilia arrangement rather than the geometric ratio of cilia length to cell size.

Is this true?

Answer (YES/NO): NO